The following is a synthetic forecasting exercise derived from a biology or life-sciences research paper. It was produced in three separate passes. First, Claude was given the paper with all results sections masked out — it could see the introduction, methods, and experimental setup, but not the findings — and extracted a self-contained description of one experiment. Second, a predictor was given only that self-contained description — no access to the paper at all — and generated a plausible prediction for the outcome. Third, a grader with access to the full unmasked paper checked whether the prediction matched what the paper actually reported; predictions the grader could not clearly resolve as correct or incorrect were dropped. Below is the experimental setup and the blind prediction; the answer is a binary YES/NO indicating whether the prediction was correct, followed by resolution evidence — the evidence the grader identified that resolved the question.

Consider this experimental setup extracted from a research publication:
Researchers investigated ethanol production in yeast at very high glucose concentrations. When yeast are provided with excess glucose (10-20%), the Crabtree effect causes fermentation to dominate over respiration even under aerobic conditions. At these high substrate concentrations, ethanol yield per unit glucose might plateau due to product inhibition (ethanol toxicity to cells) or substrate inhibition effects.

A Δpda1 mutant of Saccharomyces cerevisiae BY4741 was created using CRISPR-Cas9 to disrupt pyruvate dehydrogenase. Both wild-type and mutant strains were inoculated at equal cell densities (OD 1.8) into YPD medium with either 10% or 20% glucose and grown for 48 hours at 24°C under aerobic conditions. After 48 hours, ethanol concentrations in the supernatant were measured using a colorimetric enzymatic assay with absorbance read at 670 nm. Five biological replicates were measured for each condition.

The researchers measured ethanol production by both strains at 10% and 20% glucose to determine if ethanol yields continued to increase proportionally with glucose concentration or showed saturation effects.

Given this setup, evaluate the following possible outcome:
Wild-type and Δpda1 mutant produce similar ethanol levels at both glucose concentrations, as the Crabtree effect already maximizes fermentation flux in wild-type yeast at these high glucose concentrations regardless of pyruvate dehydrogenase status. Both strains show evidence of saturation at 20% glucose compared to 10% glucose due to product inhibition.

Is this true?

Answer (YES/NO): NO